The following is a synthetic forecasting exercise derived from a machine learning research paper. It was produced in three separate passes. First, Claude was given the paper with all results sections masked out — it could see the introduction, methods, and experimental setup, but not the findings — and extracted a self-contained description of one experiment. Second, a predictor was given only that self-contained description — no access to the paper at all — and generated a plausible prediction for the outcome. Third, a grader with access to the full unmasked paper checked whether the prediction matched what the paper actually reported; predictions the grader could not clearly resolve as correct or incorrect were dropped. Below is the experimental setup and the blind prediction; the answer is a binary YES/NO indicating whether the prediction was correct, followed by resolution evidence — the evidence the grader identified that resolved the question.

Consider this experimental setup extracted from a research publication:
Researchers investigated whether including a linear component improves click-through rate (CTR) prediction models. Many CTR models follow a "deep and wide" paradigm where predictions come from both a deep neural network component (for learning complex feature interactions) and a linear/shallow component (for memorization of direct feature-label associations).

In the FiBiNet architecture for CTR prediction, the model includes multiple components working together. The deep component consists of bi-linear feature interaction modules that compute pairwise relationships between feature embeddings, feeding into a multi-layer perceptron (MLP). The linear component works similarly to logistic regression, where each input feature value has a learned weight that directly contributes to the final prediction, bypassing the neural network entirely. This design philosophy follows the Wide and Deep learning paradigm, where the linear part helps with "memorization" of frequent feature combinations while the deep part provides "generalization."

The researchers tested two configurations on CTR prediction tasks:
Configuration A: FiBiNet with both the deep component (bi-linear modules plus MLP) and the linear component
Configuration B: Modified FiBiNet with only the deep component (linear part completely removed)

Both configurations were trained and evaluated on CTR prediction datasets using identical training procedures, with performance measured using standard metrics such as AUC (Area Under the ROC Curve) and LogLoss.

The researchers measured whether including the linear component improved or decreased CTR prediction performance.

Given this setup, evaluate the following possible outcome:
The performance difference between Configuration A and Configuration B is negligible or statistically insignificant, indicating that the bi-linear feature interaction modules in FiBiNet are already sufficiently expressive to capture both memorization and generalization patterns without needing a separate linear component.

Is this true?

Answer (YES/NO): NO